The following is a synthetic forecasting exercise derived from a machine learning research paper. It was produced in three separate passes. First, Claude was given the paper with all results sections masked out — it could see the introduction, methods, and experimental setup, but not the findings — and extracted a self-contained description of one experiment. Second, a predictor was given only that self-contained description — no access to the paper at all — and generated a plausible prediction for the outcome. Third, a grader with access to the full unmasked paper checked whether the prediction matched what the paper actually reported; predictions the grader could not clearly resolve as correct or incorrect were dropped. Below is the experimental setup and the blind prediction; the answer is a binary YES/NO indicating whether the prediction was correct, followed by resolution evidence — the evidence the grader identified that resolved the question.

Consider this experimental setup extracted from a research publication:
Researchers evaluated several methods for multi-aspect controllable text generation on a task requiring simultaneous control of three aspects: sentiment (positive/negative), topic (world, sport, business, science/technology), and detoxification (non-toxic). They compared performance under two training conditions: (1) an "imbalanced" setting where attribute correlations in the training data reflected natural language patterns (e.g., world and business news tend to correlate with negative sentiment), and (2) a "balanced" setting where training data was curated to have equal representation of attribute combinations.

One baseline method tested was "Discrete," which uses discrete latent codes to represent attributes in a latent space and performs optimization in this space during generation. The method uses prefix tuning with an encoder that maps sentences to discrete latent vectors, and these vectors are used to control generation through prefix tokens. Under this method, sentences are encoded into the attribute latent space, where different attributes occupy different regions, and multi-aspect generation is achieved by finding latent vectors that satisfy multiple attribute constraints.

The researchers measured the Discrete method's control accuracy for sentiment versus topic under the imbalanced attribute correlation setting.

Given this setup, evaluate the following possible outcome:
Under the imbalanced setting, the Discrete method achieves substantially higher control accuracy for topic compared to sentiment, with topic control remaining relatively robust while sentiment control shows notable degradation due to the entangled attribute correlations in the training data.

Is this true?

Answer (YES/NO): NO